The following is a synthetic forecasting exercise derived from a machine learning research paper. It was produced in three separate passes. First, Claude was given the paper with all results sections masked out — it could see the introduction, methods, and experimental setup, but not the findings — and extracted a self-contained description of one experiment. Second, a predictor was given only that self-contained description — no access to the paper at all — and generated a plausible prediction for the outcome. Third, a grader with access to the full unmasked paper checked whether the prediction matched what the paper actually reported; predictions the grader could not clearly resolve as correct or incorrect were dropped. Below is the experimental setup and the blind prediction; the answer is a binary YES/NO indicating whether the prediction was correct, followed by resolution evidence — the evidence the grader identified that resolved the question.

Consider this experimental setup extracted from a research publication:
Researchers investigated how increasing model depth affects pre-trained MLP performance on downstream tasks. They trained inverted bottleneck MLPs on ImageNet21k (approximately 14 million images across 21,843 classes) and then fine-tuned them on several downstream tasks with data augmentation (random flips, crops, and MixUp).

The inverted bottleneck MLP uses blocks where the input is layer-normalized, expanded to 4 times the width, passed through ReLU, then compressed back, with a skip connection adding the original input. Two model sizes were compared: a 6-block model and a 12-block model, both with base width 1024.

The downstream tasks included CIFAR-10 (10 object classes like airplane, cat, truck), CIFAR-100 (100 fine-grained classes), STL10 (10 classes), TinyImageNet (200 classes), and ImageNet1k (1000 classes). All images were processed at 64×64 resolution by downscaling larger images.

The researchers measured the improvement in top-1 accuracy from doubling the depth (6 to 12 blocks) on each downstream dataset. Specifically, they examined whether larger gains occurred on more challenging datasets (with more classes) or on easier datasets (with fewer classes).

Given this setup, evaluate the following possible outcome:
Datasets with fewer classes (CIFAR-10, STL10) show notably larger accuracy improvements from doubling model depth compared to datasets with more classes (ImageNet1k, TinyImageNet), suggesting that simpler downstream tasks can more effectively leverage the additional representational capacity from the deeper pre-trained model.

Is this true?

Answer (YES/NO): NO